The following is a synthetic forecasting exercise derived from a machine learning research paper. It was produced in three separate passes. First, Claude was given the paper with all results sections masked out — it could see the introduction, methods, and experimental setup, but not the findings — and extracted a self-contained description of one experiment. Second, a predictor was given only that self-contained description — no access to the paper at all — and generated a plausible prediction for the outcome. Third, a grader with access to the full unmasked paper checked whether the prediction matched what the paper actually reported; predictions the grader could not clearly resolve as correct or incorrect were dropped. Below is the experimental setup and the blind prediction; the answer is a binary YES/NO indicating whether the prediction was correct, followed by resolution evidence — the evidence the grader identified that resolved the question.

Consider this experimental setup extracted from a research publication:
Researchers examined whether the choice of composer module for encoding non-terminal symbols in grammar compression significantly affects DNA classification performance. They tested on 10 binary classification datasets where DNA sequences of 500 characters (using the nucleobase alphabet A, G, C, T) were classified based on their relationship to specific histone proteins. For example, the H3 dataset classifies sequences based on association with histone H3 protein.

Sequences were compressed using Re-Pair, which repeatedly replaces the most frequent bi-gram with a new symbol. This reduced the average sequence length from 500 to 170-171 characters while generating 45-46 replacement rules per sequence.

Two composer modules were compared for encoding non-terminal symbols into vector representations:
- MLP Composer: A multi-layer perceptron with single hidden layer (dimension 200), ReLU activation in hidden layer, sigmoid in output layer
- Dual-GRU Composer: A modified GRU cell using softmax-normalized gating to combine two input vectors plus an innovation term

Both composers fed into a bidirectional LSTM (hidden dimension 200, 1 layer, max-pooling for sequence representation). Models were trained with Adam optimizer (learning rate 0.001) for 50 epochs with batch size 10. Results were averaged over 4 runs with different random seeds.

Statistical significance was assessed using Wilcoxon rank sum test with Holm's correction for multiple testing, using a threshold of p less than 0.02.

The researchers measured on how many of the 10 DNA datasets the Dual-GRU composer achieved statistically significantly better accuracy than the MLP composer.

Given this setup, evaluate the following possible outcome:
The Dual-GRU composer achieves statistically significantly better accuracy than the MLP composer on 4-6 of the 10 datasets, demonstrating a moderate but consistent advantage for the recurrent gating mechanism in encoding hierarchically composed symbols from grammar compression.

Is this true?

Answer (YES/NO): NO